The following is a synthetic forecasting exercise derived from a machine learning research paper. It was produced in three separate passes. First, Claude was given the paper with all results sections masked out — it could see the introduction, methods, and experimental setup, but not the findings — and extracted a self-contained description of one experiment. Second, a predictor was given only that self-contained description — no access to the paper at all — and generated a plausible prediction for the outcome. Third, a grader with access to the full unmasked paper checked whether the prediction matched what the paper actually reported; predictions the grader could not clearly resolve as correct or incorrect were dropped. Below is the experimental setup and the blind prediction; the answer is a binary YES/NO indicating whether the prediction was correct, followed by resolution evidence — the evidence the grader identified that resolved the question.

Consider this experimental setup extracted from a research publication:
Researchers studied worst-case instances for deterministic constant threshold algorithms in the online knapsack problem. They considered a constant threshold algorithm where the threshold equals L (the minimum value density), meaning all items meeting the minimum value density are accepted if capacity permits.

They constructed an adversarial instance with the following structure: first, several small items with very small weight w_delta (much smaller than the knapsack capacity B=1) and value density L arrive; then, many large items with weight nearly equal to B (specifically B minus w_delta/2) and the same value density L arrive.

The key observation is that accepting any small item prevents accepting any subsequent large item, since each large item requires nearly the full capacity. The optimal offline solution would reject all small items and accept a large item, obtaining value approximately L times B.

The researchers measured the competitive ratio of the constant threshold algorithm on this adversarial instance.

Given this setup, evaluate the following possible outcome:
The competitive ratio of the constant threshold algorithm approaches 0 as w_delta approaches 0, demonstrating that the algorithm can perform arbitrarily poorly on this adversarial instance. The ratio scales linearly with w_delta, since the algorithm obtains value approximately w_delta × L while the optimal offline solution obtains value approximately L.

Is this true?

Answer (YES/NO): NO